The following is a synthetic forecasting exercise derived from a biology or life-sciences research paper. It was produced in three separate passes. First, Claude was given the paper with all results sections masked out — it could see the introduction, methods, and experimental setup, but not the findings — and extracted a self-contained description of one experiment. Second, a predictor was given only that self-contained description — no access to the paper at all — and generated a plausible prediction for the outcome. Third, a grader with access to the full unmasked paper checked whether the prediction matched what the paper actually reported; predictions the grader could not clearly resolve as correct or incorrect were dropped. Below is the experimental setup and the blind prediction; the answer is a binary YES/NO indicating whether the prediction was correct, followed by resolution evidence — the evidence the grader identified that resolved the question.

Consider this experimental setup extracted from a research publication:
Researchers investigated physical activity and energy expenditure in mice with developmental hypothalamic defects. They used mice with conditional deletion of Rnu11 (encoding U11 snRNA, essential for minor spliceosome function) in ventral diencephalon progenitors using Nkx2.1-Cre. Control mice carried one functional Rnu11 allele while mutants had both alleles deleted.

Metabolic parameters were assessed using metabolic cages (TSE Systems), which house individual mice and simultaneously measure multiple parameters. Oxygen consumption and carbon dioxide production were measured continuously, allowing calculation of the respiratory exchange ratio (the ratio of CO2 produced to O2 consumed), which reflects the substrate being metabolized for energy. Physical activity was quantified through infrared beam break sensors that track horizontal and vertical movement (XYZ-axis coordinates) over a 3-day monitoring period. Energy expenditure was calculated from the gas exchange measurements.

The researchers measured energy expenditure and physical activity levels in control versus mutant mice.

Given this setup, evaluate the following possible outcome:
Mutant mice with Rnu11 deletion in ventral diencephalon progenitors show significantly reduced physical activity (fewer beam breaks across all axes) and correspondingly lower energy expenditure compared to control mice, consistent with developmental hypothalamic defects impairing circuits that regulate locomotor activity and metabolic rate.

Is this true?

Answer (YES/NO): YES